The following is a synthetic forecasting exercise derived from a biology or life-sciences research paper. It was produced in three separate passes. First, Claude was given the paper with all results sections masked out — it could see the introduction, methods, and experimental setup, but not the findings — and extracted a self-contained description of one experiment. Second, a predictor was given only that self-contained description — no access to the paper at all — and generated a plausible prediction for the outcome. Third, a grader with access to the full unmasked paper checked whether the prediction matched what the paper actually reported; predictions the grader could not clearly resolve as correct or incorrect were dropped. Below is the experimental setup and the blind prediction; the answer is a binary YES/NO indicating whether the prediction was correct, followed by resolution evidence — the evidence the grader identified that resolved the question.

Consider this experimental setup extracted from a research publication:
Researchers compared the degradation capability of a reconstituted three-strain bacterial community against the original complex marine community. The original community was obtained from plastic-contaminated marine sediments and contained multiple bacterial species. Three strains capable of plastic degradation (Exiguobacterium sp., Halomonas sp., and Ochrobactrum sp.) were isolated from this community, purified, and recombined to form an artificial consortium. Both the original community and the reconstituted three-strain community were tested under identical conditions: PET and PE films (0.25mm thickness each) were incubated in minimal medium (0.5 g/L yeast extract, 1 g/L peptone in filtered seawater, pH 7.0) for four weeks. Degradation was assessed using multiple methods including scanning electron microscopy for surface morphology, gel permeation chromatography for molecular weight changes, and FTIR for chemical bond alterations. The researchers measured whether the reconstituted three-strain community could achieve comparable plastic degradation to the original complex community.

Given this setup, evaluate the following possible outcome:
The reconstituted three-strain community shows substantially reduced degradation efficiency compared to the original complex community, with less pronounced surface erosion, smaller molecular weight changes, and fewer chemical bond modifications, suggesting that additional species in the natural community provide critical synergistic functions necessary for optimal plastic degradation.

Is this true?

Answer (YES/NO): NO